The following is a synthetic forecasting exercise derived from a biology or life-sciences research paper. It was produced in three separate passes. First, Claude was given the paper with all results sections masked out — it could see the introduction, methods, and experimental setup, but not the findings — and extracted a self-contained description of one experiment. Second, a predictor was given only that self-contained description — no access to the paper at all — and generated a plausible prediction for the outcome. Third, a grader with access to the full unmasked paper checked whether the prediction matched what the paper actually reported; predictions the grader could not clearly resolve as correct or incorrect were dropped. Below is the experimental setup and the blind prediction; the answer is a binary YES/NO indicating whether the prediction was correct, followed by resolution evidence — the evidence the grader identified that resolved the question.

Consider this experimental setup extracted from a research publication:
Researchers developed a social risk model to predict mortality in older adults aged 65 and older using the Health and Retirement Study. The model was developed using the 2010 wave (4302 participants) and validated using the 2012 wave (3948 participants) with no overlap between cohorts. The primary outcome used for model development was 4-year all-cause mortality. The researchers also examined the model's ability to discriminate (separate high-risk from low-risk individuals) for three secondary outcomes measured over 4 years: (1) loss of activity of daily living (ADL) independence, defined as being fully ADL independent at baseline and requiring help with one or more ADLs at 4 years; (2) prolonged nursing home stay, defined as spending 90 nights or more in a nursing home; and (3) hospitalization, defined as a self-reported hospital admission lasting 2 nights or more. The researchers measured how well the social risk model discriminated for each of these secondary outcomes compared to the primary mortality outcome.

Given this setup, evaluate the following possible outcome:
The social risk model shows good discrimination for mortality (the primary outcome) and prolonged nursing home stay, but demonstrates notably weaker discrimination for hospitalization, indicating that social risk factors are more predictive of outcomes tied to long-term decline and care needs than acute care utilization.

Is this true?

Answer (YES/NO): YES